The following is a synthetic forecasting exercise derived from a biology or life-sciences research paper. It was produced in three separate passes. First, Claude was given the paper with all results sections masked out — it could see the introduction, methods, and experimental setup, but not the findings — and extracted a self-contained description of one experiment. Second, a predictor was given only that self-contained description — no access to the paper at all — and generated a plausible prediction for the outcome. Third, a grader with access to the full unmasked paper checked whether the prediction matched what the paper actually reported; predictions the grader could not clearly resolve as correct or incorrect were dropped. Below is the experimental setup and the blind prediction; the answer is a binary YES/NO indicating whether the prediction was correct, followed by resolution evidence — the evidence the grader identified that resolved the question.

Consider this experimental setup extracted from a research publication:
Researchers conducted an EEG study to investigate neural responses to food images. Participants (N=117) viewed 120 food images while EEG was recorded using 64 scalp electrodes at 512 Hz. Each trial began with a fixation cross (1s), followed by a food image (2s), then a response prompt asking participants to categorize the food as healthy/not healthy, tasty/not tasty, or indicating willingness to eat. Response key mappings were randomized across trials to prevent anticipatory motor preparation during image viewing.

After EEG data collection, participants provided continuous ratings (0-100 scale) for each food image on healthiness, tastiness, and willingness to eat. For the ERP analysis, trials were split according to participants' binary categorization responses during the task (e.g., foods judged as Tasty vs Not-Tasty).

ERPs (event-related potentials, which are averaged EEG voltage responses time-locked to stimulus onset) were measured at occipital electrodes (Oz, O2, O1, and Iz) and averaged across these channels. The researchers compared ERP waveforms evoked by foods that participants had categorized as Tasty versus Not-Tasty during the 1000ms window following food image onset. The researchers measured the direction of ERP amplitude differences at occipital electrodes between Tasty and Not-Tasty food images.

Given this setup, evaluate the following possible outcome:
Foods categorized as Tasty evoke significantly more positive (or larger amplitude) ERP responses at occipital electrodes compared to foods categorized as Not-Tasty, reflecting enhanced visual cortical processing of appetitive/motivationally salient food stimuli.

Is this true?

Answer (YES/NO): NO